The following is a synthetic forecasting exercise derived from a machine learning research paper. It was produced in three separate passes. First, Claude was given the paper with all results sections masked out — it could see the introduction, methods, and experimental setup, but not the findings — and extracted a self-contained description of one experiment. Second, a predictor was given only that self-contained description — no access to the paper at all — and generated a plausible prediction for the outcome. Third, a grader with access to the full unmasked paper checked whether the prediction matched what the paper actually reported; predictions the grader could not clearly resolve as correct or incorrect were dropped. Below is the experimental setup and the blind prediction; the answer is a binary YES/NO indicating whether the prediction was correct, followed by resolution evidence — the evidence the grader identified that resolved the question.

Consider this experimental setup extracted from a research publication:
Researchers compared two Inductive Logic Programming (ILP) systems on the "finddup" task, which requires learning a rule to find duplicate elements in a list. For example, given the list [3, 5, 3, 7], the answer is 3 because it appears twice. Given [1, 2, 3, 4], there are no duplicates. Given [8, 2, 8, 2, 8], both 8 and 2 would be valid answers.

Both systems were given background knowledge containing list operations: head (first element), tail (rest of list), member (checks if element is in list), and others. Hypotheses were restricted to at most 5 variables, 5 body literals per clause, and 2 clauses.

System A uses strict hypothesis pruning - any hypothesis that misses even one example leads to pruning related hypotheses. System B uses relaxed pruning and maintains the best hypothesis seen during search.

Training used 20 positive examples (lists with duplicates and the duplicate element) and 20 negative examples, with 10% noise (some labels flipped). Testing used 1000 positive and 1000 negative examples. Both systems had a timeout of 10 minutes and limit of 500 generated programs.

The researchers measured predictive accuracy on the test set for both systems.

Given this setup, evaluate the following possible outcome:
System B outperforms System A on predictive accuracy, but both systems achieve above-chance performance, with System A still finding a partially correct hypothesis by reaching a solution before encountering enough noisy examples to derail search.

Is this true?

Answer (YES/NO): NO